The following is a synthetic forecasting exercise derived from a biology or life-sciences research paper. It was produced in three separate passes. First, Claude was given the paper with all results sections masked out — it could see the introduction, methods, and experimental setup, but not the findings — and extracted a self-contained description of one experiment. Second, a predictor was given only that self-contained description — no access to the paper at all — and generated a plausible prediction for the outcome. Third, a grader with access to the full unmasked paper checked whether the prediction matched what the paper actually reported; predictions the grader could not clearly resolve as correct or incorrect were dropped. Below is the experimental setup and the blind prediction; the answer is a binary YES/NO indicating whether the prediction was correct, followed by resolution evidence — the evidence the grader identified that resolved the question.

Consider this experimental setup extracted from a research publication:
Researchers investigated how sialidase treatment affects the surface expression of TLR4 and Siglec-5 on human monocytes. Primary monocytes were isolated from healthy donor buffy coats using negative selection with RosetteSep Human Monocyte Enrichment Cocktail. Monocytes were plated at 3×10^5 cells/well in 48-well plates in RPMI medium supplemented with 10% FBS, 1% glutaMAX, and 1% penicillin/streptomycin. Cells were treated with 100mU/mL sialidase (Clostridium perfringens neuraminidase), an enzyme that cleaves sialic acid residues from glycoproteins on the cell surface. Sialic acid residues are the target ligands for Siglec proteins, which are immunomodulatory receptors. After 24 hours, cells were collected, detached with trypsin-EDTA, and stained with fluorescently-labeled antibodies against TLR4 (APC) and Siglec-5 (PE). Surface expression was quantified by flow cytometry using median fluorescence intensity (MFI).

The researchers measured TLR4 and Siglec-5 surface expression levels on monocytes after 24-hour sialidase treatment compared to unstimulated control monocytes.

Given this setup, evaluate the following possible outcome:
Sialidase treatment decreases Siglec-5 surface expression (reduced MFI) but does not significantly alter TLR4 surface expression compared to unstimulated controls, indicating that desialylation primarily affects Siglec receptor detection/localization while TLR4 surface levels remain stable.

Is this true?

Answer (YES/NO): NO